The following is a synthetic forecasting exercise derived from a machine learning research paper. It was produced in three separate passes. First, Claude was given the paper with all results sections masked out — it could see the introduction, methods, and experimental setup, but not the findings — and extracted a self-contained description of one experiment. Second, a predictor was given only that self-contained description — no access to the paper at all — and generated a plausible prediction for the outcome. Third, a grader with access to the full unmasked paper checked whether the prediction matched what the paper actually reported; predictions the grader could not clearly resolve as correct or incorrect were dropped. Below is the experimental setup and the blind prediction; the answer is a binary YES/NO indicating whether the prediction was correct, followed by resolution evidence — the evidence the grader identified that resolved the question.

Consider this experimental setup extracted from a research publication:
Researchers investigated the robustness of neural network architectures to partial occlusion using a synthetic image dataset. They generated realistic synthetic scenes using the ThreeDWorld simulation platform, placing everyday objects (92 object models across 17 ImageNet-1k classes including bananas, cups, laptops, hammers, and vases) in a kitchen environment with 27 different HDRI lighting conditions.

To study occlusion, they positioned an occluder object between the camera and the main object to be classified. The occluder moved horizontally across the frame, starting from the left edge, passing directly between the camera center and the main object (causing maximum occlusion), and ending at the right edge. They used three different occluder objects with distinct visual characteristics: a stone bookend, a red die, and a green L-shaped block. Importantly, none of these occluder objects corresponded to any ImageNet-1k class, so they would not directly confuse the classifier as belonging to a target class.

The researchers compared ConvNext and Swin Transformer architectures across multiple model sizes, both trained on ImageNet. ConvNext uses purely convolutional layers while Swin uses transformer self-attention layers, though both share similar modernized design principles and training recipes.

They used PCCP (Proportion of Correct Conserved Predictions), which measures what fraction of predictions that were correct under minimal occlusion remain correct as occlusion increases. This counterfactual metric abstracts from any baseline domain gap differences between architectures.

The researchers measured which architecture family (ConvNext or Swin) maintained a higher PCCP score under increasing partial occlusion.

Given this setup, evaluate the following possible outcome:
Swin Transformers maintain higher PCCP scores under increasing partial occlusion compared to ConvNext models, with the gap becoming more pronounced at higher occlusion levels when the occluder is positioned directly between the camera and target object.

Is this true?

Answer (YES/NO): YES